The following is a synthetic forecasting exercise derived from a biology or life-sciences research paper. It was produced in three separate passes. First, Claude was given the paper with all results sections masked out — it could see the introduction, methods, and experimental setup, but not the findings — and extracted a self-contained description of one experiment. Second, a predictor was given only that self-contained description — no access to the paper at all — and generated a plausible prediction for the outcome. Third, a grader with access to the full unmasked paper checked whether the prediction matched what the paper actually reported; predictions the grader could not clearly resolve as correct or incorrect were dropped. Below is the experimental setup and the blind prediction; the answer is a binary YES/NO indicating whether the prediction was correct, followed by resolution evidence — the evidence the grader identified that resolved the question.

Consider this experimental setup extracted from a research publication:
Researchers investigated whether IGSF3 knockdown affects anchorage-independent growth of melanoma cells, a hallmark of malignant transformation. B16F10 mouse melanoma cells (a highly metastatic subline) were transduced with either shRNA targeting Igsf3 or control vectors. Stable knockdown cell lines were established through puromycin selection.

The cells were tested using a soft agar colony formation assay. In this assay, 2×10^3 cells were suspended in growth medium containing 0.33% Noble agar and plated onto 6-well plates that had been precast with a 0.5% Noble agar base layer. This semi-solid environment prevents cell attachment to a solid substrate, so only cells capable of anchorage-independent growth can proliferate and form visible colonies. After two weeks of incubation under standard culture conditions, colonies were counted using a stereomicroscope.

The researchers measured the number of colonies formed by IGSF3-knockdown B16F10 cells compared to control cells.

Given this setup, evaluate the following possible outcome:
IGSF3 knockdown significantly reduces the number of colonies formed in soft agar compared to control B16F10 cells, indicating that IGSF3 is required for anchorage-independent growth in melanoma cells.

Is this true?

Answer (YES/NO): NO